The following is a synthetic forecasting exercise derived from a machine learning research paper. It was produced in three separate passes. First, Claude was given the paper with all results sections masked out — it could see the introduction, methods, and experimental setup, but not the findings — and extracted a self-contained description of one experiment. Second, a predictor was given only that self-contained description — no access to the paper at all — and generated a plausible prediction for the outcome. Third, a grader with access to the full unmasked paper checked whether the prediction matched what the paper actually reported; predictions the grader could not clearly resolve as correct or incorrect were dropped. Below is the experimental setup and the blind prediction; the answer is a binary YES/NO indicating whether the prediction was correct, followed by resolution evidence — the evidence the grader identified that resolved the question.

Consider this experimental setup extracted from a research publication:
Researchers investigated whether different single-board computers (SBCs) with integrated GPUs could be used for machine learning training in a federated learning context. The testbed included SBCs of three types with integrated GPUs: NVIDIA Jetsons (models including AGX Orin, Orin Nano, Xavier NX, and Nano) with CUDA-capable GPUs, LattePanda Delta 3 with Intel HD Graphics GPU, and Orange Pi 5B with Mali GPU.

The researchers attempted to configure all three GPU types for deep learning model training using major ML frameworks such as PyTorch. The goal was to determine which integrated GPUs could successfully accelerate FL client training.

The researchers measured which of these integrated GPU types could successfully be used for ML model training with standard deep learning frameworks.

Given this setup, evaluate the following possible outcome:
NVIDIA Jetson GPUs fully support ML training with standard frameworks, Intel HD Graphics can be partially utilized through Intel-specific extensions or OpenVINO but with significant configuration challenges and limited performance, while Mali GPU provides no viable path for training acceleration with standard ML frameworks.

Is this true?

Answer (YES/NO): NO